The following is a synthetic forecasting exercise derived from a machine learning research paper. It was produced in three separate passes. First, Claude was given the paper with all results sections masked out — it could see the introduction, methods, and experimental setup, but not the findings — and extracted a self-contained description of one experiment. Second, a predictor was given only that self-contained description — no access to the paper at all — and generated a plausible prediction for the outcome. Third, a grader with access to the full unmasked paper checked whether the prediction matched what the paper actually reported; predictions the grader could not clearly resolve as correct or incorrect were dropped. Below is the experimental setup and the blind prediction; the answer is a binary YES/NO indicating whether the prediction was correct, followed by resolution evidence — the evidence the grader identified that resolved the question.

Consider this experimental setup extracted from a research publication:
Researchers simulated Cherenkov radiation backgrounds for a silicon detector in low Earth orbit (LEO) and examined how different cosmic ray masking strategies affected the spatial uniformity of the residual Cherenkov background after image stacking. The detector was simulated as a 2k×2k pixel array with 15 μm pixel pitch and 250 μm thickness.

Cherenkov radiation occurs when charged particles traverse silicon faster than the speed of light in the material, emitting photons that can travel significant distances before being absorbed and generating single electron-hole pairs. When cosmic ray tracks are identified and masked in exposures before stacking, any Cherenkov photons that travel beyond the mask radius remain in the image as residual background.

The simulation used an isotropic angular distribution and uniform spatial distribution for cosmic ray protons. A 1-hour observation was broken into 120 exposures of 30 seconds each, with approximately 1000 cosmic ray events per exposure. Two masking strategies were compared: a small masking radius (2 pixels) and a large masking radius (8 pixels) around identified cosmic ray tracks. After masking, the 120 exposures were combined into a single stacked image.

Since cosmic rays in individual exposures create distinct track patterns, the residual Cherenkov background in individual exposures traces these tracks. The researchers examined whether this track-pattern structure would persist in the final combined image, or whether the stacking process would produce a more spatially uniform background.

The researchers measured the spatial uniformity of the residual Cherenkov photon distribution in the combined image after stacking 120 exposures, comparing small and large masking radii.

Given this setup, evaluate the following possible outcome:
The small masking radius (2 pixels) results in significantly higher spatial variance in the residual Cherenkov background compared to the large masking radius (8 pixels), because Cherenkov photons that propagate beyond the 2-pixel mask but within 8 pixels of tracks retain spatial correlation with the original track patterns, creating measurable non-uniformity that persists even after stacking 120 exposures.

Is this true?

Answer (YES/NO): NO